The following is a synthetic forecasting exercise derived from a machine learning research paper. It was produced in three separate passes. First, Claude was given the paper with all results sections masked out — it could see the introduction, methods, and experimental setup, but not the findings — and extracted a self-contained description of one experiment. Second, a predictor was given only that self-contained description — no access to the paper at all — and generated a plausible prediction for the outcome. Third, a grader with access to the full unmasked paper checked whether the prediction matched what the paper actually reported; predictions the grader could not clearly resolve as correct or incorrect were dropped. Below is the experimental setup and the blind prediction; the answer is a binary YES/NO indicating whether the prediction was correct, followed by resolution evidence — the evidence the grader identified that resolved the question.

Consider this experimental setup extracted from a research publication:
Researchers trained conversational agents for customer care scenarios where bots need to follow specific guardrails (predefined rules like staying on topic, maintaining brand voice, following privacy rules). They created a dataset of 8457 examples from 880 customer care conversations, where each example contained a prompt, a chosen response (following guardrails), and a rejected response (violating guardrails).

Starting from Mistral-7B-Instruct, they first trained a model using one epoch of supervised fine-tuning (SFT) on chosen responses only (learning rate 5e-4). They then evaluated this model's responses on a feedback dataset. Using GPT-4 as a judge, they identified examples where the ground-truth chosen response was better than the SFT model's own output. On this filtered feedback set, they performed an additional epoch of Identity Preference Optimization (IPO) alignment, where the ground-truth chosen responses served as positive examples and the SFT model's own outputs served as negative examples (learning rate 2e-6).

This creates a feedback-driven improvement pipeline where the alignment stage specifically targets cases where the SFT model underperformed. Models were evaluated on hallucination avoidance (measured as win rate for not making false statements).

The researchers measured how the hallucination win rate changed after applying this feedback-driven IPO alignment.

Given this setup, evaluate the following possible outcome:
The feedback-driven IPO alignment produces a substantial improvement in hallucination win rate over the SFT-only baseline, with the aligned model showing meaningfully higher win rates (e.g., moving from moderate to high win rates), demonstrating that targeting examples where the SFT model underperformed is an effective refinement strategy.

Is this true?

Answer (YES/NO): NO